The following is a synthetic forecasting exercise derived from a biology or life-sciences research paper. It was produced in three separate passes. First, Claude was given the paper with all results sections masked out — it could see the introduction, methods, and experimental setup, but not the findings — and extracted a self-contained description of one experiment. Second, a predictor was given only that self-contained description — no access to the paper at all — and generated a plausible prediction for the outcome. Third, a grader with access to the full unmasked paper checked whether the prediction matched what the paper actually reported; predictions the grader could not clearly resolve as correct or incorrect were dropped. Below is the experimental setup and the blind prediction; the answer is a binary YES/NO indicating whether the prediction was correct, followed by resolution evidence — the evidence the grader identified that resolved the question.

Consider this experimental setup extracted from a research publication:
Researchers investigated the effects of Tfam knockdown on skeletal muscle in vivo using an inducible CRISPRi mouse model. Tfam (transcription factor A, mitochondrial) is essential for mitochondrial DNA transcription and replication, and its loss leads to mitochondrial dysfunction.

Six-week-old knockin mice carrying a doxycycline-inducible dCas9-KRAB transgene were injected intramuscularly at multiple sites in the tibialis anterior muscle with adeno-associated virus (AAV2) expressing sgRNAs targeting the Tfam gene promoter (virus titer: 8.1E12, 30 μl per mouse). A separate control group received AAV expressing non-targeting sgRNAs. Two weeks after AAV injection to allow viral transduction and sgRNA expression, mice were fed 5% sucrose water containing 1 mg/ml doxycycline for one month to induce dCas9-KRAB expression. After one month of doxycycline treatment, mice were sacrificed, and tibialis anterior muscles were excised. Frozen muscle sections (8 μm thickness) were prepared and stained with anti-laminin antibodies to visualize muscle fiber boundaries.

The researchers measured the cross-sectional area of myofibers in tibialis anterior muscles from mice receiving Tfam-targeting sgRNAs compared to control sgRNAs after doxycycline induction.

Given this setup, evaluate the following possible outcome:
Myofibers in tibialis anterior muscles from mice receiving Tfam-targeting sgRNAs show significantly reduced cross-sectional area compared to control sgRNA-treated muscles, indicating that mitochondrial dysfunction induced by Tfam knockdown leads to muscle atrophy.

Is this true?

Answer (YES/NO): YES